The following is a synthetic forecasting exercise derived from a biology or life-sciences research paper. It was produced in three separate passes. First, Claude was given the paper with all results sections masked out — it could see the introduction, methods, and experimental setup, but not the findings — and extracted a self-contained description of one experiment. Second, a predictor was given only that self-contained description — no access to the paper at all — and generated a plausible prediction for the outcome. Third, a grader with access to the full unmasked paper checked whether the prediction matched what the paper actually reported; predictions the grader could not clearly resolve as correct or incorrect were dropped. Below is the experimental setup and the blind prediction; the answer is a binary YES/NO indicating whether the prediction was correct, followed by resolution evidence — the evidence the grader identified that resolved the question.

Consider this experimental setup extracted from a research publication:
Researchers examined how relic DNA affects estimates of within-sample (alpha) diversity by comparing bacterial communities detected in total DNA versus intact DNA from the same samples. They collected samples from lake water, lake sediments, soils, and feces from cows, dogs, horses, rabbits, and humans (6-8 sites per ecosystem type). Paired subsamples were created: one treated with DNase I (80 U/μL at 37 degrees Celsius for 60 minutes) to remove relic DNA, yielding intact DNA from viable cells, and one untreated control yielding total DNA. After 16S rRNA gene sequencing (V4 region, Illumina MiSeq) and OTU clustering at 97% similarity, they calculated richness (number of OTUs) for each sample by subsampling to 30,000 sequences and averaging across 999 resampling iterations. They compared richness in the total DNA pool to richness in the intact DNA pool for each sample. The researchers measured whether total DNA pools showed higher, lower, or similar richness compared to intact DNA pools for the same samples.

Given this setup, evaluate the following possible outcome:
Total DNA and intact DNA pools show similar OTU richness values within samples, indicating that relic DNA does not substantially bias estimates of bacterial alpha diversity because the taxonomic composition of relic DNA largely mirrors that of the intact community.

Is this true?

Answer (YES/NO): YES